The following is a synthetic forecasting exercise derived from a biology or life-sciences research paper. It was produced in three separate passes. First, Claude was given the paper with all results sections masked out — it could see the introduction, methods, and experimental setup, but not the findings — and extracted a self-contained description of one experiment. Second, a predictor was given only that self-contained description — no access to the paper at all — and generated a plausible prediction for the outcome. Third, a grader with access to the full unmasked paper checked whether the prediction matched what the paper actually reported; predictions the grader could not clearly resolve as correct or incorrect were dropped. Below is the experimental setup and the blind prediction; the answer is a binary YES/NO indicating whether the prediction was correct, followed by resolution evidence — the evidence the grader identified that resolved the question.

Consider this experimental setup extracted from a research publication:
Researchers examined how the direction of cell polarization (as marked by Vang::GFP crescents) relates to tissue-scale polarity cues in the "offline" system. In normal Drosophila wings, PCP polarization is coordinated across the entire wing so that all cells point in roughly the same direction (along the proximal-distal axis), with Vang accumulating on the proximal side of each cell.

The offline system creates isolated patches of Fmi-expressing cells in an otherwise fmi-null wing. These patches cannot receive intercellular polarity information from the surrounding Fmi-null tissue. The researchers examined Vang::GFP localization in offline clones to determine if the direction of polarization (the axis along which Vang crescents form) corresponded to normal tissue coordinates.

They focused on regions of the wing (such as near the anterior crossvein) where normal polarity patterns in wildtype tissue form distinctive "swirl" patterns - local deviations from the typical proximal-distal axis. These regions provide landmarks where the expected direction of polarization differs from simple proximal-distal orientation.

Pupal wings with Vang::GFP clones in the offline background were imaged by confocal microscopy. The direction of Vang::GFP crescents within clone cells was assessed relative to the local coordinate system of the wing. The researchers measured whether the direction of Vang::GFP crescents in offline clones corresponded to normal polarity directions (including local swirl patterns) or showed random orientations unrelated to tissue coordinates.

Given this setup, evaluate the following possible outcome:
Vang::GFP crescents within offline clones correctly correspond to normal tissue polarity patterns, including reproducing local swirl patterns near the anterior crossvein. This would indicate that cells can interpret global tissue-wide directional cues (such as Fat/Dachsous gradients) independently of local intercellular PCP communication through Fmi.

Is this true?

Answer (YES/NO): NO